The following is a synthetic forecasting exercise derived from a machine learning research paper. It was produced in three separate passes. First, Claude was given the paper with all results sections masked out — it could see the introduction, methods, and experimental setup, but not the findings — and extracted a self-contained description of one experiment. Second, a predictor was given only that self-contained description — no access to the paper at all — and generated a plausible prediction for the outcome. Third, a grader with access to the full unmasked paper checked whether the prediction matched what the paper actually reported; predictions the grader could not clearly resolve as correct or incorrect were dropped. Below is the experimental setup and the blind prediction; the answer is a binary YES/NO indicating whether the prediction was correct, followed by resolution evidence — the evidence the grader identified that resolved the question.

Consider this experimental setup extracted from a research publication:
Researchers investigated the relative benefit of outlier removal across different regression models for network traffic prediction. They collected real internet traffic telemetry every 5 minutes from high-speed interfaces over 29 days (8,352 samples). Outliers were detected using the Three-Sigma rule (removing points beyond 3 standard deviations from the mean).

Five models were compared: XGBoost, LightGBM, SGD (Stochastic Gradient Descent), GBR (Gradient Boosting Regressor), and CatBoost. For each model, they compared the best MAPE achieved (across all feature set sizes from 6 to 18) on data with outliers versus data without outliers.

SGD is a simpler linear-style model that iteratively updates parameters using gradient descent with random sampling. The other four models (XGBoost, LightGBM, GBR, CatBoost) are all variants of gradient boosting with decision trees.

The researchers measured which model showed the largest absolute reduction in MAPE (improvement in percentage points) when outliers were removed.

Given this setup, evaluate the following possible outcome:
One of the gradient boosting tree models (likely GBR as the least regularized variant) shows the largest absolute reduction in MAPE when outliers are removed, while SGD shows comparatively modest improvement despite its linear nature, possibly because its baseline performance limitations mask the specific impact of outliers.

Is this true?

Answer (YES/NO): NO